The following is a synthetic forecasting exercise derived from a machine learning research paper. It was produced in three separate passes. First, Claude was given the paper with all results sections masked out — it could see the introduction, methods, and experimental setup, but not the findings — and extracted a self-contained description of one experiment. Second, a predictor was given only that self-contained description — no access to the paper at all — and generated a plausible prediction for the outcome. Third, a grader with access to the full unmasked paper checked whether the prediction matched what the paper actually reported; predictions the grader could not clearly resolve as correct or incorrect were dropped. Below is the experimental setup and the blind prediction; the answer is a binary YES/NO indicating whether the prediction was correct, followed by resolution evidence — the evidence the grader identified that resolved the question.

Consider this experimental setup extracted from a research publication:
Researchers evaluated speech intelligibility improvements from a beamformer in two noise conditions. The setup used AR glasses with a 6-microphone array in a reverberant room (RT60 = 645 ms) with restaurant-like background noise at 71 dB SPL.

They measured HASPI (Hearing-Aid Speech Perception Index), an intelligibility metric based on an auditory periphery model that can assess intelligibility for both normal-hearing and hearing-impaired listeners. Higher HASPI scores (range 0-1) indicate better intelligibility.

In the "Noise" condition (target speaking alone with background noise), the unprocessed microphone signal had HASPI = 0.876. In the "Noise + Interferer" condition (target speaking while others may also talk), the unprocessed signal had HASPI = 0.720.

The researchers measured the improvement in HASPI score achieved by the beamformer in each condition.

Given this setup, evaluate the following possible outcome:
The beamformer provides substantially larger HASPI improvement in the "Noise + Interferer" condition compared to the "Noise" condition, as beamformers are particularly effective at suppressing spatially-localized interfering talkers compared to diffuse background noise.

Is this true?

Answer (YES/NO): YES